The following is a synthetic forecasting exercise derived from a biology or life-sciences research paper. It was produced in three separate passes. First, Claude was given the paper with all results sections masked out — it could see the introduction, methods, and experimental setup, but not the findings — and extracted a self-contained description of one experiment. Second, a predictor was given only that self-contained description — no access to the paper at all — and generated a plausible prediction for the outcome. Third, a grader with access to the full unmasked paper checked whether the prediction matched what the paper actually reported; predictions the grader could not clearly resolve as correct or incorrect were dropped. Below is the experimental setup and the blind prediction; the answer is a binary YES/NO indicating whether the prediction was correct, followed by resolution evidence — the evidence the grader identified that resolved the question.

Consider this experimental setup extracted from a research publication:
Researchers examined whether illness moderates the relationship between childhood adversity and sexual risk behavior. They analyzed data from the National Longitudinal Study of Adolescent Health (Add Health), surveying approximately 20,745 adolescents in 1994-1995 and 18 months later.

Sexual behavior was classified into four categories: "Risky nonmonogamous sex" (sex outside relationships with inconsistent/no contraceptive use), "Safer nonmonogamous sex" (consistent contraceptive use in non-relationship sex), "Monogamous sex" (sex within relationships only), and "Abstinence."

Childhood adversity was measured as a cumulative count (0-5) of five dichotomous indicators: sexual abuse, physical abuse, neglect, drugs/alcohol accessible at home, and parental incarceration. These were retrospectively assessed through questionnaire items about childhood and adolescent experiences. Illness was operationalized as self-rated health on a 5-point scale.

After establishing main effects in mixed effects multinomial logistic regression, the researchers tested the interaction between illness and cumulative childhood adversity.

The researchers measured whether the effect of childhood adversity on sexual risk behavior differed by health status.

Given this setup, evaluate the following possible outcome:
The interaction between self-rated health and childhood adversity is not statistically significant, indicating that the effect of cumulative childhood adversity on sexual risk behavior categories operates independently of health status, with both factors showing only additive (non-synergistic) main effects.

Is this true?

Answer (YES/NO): YES